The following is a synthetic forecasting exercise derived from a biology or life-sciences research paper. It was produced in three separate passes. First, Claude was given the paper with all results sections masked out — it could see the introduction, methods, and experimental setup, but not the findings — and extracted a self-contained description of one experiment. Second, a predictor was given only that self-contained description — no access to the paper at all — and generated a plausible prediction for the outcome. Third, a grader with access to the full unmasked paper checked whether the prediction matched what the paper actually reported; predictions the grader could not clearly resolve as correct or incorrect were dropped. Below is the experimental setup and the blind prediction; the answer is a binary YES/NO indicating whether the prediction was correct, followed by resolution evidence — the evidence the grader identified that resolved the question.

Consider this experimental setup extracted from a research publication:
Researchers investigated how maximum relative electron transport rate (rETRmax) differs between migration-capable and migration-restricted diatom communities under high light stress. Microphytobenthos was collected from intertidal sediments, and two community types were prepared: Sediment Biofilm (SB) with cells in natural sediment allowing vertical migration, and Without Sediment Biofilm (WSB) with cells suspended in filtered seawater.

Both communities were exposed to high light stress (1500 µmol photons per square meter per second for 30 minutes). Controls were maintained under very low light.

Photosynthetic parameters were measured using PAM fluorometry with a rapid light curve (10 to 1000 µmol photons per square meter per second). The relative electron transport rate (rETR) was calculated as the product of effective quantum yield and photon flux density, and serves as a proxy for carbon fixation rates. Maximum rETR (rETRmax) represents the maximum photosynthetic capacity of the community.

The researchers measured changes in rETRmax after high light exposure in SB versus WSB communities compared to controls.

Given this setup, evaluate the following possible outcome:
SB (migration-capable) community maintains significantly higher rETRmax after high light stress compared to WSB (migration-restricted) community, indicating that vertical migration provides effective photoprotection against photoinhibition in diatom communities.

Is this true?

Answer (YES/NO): NO